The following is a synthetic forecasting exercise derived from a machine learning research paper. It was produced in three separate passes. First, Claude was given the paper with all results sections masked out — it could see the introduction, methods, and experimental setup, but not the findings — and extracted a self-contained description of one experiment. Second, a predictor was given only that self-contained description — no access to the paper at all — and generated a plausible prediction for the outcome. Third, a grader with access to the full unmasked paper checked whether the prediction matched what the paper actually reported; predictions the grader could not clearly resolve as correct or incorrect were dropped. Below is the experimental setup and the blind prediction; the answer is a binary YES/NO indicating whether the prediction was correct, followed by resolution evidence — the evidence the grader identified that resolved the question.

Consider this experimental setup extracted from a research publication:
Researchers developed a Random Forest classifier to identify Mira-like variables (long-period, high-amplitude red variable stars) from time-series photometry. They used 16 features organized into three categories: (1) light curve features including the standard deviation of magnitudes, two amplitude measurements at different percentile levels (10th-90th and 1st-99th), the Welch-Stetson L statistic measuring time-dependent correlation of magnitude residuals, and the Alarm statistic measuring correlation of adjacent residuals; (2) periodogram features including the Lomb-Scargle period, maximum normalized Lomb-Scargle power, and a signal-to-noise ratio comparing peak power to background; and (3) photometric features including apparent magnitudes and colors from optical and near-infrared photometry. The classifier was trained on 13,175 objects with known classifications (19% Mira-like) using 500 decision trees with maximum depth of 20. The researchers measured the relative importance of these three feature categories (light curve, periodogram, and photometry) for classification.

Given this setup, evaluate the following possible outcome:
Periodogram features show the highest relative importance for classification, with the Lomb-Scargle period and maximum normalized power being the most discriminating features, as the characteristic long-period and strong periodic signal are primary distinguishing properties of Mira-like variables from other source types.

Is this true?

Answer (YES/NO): NO